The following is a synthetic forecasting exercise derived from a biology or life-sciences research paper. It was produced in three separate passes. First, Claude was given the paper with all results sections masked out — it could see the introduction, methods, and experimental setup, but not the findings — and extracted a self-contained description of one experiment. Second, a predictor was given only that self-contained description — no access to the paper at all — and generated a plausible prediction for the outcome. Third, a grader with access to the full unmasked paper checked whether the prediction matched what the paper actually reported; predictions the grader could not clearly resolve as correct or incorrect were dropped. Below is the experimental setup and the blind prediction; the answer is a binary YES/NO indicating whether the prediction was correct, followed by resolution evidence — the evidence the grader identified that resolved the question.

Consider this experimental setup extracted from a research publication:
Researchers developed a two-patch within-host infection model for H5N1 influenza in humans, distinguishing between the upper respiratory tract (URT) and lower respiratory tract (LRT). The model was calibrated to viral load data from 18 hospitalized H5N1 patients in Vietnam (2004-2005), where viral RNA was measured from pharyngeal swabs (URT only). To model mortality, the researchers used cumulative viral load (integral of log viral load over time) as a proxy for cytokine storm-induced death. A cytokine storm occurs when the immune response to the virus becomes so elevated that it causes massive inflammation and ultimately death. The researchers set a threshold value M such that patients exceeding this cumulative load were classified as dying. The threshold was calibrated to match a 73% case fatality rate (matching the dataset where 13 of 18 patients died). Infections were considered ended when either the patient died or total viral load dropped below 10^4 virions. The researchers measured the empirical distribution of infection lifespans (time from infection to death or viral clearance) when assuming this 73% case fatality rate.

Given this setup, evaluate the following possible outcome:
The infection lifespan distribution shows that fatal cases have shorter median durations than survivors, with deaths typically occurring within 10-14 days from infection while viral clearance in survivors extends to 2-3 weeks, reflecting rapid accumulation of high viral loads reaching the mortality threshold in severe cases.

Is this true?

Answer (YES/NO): NO